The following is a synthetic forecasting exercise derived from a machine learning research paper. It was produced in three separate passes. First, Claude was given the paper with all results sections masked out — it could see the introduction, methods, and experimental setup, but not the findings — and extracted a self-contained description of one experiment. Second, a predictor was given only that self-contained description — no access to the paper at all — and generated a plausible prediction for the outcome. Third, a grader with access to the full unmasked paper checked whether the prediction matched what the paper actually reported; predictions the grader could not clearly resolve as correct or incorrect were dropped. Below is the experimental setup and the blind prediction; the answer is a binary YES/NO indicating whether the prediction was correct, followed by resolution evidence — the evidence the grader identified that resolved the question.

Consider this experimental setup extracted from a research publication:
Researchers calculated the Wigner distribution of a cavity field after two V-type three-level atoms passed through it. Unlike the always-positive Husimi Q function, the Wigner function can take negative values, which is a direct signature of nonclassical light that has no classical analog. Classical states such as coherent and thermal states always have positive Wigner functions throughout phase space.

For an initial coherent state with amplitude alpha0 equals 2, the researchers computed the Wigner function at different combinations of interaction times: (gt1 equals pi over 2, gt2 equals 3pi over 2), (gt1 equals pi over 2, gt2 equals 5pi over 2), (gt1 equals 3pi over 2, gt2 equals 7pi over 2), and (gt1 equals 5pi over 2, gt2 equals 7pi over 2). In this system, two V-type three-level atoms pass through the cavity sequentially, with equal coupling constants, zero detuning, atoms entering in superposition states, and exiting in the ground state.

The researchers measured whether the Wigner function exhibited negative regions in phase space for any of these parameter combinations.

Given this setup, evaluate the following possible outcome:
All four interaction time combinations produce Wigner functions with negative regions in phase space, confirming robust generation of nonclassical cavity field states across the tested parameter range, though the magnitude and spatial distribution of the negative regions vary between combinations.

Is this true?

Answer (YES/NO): YES